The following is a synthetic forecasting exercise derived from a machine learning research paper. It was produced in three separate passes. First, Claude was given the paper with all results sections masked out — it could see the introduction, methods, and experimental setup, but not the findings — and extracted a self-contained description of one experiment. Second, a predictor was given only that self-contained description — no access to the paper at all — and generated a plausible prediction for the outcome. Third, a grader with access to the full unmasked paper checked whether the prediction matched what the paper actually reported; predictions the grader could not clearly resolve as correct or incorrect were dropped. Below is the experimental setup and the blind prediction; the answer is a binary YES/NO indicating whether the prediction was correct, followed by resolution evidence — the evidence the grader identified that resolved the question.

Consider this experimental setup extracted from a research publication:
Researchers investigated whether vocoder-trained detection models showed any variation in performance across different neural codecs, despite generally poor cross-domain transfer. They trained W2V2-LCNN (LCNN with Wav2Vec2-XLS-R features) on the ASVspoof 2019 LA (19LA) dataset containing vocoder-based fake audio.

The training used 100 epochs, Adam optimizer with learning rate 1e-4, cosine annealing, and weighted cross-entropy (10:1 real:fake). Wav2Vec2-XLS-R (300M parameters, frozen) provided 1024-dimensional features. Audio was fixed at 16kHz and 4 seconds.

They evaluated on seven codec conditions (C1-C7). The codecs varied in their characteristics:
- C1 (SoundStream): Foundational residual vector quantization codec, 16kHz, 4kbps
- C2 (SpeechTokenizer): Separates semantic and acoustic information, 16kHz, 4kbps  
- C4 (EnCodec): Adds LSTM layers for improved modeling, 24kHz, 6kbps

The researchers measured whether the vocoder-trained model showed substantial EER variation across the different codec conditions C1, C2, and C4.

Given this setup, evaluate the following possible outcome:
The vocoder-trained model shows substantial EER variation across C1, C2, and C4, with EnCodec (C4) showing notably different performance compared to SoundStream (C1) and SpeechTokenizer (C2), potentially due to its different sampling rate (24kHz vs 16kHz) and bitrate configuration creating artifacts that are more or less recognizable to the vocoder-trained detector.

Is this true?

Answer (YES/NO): NO